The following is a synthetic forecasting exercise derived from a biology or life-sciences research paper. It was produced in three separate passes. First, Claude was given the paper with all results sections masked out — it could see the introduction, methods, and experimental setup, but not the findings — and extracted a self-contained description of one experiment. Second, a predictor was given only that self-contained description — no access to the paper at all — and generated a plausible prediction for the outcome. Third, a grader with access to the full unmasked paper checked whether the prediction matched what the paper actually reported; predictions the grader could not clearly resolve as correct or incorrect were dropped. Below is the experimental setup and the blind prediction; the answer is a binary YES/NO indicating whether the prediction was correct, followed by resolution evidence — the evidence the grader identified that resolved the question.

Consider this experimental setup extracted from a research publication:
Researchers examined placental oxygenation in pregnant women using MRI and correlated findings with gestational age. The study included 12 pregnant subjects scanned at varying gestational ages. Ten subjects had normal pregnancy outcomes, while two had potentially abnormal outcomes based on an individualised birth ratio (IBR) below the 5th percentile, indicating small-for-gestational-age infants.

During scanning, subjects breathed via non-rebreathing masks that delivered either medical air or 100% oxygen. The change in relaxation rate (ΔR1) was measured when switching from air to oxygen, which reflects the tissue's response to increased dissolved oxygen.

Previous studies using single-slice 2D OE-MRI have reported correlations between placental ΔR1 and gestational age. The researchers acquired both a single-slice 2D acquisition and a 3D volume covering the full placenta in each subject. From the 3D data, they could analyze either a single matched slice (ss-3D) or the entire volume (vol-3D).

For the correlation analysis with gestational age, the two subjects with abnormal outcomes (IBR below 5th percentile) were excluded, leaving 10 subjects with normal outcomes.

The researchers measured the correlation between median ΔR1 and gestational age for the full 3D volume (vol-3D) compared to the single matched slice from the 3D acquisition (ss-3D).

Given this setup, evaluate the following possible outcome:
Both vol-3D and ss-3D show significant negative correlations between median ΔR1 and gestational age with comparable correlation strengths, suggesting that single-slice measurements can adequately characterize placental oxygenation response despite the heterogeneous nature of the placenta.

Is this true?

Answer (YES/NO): NO